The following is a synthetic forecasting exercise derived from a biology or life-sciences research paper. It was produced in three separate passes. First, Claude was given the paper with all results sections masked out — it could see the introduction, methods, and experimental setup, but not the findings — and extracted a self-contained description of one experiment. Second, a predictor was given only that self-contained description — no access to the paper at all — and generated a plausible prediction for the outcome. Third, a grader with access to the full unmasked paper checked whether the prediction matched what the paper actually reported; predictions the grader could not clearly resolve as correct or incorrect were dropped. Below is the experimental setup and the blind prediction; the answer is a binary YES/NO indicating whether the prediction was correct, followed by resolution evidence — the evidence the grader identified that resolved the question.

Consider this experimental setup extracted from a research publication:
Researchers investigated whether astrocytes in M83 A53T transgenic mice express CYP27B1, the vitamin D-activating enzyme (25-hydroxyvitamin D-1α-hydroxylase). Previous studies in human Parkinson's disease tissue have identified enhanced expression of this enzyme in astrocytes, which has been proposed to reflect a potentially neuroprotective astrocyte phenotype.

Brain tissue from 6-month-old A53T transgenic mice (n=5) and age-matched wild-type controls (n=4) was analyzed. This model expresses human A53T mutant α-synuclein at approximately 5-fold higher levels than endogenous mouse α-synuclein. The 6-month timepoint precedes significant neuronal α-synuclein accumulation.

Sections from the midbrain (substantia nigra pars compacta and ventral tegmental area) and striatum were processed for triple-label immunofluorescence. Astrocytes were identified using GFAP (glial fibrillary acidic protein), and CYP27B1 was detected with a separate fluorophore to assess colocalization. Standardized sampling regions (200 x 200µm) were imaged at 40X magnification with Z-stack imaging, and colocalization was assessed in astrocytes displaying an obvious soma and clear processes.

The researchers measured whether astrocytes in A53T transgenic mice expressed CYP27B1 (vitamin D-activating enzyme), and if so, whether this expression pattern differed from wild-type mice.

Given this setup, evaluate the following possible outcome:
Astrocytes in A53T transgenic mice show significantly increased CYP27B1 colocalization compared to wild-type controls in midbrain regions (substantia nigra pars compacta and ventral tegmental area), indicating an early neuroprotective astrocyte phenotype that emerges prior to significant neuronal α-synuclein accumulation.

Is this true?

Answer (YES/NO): NO